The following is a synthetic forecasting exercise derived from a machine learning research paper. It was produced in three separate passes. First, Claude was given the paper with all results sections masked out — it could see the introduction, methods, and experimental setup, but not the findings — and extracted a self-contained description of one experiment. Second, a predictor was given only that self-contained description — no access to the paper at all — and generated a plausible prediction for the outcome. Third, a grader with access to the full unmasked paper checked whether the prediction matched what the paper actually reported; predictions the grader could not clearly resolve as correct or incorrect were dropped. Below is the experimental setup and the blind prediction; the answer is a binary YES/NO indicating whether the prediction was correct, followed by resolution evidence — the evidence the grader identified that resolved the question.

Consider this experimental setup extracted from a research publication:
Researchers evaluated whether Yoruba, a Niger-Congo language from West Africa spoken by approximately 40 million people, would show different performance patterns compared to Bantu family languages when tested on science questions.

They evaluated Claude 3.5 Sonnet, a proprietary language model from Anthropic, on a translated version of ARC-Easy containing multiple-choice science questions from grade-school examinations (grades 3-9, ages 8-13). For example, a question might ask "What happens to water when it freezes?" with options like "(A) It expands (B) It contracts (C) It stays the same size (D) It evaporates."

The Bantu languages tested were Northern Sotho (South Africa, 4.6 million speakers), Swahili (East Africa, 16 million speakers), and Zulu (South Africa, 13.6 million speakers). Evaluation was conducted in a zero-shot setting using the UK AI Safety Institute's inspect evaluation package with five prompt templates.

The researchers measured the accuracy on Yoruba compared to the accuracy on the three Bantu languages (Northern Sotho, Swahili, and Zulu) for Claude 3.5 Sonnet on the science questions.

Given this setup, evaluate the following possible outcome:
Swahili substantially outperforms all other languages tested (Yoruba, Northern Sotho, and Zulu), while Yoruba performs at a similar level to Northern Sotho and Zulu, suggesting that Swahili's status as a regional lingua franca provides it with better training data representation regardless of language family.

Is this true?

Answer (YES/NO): NO